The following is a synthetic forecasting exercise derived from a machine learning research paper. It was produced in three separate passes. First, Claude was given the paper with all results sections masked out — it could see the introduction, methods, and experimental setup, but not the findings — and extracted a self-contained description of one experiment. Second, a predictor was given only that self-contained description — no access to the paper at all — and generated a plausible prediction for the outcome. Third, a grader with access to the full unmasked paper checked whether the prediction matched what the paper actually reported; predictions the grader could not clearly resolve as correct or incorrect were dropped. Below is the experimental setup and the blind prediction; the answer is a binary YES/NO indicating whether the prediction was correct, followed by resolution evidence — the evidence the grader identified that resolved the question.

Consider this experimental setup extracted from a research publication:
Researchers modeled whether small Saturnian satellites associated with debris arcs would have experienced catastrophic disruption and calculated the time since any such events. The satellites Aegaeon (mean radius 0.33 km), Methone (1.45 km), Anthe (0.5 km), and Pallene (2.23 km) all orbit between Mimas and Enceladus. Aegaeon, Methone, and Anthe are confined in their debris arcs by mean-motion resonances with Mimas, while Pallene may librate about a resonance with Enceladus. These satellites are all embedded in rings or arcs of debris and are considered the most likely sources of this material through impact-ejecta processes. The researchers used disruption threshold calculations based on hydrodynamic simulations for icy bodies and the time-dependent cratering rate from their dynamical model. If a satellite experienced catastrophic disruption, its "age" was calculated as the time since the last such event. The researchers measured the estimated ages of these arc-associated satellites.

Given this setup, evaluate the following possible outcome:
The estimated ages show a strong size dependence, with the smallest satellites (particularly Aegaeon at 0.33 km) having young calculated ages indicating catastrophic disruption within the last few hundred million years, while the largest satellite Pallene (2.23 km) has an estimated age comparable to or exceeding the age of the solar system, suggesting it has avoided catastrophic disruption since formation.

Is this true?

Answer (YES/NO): NO